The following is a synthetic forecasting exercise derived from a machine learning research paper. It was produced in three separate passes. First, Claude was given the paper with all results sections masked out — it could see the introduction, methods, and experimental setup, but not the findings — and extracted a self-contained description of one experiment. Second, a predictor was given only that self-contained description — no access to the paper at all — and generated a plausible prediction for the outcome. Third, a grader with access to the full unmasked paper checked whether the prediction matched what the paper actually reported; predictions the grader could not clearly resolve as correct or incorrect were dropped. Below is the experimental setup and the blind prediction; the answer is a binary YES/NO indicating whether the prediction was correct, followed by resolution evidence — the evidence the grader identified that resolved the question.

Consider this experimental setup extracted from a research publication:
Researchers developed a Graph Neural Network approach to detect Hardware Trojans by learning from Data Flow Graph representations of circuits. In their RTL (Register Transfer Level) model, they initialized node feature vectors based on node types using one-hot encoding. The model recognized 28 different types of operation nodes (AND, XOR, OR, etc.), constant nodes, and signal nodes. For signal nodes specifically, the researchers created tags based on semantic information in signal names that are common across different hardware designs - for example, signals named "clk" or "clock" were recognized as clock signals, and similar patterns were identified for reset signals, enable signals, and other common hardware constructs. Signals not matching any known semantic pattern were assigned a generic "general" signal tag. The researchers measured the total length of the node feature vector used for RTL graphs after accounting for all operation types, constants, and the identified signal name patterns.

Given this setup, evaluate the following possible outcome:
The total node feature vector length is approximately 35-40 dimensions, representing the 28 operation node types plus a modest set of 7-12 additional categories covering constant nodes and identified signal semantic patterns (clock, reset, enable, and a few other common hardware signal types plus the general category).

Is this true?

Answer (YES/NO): NO